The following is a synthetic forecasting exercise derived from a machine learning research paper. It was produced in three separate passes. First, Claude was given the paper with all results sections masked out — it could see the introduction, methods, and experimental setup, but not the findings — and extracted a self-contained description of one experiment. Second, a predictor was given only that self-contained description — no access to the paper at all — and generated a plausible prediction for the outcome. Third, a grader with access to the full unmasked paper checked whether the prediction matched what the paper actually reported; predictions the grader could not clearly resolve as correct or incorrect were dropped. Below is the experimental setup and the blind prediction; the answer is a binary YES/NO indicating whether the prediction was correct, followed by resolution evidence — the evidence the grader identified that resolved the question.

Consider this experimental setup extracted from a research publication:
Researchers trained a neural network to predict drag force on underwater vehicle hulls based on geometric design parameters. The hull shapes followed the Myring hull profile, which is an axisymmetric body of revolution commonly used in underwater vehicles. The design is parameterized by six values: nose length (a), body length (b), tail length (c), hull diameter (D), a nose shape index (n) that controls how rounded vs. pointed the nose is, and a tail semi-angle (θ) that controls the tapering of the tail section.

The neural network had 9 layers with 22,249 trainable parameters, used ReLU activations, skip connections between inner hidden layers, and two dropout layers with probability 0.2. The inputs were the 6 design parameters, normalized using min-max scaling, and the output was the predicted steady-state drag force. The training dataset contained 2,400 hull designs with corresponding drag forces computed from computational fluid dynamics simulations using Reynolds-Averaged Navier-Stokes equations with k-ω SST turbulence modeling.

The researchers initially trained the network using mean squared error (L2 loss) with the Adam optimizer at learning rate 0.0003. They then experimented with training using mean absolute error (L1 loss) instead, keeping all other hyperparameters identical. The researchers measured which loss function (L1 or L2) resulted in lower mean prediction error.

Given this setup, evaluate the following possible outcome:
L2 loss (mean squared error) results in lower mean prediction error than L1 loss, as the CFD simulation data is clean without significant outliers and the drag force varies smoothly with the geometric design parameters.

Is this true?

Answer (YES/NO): NO